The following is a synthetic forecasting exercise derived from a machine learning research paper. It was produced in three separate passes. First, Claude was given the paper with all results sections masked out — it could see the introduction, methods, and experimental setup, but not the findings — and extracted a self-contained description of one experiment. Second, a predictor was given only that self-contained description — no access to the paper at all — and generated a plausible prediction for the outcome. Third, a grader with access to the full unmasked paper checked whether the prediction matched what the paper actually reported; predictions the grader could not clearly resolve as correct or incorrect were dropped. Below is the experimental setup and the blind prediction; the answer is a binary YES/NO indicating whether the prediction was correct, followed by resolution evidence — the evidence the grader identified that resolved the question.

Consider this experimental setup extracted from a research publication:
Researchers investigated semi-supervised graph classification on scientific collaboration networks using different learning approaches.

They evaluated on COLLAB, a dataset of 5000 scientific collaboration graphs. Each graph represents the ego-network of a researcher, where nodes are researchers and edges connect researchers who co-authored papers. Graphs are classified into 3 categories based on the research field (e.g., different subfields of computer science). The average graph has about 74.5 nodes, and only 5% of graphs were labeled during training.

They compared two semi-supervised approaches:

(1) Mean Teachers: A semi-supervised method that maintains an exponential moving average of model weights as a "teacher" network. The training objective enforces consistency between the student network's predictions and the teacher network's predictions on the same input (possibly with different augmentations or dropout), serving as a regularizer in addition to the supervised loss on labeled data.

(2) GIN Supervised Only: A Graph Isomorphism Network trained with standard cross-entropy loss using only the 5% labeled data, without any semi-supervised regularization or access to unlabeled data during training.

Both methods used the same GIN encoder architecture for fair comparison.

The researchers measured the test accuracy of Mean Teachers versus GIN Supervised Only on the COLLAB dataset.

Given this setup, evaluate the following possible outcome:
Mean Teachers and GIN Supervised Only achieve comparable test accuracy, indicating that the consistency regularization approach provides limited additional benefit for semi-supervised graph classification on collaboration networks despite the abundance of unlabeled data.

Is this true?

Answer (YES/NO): YES